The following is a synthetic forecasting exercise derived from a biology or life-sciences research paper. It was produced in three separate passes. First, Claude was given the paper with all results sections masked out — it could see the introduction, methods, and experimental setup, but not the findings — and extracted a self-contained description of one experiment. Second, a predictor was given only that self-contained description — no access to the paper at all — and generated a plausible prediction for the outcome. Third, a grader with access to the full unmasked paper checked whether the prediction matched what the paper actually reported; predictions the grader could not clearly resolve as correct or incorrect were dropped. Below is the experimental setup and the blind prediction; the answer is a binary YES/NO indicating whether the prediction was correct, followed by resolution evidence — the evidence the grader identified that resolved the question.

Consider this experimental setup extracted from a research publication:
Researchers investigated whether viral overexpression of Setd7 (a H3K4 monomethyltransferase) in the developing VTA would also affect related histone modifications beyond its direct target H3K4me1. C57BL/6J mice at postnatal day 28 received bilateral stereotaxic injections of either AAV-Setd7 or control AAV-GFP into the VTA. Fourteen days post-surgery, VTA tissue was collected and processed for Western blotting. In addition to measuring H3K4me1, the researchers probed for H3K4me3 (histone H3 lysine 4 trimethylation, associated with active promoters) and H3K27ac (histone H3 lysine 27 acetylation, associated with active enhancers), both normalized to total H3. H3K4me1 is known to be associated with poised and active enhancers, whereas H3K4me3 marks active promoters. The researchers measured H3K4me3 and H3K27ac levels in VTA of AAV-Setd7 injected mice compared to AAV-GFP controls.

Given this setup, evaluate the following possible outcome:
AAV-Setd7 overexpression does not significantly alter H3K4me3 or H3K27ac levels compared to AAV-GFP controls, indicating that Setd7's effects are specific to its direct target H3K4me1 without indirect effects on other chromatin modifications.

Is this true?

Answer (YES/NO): YES